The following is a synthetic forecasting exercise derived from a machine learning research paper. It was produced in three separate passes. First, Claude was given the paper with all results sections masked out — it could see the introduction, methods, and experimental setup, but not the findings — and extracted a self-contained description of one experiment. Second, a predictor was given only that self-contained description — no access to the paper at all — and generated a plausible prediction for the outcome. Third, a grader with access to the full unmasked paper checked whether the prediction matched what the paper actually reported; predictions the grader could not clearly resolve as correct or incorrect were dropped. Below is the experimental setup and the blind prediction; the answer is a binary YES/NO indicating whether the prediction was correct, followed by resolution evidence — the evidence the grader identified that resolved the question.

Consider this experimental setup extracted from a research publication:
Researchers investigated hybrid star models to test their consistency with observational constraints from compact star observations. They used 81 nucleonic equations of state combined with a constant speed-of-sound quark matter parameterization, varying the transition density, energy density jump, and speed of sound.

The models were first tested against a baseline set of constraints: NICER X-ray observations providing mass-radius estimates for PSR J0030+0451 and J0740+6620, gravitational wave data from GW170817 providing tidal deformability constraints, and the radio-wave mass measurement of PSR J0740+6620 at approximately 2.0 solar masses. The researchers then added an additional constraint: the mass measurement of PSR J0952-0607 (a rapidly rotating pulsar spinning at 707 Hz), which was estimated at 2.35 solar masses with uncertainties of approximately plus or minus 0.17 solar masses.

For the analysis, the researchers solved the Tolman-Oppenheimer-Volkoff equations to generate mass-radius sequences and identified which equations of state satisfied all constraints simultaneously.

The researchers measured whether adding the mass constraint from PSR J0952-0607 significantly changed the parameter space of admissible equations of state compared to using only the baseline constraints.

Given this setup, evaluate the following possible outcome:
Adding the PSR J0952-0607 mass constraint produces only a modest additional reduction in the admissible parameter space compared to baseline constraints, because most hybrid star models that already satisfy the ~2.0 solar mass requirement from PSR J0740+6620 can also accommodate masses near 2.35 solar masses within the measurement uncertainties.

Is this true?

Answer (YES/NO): NO